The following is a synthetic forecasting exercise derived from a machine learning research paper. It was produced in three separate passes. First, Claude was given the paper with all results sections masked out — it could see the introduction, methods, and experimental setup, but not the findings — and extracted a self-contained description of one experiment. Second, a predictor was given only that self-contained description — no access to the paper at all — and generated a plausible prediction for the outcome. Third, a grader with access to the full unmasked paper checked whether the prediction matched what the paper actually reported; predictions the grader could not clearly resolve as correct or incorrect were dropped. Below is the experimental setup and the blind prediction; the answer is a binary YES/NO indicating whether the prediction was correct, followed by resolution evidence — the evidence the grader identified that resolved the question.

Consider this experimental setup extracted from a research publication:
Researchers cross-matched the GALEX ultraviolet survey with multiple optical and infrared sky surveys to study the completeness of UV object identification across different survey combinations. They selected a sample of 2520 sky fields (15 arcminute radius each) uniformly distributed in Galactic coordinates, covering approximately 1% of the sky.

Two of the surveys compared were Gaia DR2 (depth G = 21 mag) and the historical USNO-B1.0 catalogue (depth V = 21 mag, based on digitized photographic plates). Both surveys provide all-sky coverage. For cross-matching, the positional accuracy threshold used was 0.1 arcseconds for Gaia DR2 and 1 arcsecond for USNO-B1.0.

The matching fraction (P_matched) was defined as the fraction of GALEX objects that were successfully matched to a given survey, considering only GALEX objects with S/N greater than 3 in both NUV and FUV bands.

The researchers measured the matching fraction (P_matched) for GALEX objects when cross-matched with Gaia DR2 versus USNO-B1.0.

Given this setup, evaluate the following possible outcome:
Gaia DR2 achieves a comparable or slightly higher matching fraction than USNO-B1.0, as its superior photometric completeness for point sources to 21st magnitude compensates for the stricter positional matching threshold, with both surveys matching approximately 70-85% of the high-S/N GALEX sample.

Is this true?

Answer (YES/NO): NO